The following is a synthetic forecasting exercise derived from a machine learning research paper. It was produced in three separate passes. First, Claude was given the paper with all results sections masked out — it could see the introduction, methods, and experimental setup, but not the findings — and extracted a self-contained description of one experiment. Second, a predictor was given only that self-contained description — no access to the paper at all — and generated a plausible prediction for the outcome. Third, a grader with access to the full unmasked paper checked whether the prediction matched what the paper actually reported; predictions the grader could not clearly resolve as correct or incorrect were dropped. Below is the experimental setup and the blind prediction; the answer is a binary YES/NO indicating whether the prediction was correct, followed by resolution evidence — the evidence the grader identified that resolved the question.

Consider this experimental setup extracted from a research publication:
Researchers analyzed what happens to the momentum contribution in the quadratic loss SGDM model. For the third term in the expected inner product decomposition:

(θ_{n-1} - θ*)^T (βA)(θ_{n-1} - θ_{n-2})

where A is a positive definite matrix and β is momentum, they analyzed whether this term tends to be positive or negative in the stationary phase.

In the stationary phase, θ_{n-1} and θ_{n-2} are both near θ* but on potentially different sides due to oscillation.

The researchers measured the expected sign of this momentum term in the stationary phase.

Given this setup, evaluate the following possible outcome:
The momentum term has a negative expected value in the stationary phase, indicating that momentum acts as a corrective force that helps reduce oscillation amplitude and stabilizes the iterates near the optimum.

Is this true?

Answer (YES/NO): NO